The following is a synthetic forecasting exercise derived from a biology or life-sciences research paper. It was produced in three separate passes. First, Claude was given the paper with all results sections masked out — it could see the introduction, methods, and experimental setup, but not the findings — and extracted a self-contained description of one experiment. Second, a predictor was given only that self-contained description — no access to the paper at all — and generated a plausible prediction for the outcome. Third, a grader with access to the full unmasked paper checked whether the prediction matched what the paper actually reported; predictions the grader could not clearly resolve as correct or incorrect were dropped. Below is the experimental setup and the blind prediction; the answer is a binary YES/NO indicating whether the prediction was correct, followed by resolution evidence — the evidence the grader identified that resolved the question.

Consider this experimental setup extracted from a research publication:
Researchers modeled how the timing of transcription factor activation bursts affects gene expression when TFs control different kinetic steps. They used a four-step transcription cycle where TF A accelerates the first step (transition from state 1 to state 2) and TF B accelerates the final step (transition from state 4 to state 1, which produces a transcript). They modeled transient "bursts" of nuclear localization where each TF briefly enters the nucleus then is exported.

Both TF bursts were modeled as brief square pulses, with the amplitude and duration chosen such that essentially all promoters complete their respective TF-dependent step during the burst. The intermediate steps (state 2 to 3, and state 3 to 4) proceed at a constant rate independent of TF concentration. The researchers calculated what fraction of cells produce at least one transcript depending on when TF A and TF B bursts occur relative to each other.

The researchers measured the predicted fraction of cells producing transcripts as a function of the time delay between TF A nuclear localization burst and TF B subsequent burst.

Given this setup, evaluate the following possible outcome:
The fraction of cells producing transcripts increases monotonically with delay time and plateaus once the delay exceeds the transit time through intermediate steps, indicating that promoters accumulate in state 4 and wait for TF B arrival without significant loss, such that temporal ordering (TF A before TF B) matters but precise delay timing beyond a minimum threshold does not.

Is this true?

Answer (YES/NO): YES